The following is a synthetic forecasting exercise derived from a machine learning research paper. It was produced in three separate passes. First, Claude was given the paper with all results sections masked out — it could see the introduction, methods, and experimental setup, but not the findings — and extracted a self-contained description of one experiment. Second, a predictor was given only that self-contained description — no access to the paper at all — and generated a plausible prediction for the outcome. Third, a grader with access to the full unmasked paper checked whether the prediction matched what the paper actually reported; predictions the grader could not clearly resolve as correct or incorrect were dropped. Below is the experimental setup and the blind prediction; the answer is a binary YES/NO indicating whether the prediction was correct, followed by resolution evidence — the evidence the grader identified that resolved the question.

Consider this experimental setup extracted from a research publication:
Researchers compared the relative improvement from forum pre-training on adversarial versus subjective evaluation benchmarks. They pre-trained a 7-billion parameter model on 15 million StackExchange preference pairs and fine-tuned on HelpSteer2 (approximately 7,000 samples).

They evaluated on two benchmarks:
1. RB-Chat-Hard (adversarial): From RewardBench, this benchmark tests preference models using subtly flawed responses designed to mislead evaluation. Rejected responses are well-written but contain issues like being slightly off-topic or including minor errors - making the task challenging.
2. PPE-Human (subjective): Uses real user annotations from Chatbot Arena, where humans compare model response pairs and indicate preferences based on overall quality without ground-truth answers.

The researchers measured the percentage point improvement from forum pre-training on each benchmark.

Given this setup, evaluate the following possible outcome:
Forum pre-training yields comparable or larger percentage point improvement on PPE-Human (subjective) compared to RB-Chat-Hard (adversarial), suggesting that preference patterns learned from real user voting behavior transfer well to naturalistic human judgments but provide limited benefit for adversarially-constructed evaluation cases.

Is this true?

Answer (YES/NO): NO